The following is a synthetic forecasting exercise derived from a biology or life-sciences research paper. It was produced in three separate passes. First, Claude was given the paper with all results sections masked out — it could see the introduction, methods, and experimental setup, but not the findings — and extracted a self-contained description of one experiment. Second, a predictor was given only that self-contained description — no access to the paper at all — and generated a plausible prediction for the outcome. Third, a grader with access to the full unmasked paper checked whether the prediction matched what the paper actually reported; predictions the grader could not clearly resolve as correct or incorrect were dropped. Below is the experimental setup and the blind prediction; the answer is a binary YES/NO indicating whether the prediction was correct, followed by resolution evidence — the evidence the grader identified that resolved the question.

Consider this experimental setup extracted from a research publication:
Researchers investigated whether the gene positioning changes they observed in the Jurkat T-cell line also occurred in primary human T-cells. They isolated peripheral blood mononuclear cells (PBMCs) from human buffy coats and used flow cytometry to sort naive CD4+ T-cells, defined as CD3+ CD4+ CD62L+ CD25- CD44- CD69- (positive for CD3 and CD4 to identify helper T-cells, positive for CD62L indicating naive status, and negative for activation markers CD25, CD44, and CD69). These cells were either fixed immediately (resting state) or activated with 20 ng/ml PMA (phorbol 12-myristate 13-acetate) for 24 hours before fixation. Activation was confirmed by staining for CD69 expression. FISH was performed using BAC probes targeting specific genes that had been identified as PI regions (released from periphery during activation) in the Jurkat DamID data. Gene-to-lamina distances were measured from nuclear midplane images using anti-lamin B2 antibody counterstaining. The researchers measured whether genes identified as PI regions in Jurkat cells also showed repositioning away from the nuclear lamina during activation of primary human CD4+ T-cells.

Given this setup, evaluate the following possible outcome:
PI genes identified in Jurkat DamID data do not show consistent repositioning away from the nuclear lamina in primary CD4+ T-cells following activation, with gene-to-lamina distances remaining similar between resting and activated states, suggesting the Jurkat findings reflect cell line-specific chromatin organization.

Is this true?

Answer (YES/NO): NO